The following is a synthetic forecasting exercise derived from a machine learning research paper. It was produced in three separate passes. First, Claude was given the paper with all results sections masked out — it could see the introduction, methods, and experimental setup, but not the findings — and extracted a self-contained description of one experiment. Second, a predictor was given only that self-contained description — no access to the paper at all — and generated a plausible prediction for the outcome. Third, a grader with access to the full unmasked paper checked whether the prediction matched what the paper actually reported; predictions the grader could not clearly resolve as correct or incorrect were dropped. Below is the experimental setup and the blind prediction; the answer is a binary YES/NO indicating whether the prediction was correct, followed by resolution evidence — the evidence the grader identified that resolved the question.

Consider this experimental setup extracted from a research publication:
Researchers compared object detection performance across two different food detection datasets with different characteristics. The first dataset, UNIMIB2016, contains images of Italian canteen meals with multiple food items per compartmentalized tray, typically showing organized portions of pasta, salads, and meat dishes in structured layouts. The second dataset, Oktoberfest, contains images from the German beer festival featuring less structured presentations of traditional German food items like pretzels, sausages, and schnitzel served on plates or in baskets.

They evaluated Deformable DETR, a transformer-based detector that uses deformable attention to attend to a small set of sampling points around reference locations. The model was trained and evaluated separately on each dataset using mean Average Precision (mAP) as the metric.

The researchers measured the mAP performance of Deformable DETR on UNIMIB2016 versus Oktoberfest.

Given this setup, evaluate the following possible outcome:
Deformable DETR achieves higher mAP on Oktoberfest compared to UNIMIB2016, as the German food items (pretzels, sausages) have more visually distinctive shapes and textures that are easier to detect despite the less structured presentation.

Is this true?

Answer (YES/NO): NO